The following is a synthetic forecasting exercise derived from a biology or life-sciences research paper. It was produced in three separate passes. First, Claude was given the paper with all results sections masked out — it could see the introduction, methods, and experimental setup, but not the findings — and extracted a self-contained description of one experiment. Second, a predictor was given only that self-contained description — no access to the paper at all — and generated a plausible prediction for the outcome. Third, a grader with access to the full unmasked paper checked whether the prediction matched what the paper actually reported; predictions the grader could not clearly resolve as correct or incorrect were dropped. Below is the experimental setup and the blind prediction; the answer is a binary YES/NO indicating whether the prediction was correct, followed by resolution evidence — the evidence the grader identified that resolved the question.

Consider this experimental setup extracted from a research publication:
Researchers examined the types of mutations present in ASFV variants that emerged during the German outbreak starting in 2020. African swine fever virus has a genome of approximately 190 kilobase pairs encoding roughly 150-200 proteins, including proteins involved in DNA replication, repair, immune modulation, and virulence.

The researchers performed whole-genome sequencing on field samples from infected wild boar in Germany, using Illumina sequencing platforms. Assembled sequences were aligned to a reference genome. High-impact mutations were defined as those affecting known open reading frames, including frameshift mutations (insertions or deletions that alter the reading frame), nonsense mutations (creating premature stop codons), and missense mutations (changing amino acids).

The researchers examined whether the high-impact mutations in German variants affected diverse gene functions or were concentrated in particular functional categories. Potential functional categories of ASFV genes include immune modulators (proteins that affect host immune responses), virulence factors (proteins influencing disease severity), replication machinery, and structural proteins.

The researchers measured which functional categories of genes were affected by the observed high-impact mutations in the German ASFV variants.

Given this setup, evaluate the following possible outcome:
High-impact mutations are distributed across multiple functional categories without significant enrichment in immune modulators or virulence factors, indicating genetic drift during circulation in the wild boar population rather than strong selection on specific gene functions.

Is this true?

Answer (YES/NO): NO